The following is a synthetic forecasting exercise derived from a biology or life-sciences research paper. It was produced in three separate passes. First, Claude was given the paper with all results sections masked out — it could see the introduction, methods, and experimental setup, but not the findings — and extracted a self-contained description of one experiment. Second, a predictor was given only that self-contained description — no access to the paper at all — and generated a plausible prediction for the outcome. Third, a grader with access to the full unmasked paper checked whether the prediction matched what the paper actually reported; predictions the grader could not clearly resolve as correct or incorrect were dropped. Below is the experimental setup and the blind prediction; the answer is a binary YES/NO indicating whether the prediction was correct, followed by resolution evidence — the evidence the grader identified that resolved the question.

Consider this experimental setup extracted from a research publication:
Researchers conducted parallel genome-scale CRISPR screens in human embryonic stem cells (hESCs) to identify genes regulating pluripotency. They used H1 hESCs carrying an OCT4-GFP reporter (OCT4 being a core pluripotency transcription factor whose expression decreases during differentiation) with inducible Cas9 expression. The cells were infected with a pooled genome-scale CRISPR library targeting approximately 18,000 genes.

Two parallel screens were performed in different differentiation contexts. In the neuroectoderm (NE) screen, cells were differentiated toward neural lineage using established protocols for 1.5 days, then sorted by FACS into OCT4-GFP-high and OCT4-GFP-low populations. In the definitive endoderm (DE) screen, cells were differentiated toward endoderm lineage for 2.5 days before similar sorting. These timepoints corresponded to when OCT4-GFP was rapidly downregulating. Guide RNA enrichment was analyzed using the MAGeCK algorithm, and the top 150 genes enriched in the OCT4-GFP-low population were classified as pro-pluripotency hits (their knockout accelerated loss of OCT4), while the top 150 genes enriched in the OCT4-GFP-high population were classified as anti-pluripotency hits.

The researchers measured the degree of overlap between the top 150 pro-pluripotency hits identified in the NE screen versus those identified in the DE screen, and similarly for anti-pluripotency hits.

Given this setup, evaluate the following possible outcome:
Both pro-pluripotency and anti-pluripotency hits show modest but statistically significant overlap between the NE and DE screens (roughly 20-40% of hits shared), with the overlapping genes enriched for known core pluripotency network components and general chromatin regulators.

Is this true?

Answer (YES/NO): YES